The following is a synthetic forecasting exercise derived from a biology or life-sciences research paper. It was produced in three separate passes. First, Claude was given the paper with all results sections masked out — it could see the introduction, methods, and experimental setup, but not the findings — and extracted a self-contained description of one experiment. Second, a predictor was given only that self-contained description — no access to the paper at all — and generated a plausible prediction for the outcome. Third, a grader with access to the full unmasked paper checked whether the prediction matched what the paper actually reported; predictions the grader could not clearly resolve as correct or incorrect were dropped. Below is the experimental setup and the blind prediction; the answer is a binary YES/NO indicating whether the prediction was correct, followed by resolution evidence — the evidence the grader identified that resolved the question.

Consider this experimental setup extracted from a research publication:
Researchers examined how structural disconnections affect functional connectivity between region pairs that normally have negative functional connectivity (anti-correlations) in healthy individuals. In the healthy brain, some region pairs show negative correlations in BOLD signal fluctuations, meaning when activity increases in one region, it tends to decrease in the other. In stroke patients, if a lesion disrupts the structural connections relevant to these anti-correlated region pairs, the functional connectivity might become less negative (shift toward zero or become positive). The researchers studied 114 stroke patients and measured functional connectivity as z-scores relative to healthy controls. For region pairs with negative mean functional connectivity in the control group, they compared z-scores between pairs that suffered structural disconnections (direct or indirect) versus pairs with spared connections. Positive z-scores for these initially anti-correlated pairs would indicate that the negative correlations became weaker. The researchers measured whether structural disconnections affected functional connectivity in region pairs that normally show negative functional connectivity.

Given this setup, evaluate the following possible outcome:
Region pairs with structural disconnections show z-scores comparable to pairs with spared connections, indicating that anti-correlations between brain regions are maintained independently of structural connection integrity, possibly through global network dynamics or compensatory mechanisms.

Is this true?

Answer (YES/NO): NO